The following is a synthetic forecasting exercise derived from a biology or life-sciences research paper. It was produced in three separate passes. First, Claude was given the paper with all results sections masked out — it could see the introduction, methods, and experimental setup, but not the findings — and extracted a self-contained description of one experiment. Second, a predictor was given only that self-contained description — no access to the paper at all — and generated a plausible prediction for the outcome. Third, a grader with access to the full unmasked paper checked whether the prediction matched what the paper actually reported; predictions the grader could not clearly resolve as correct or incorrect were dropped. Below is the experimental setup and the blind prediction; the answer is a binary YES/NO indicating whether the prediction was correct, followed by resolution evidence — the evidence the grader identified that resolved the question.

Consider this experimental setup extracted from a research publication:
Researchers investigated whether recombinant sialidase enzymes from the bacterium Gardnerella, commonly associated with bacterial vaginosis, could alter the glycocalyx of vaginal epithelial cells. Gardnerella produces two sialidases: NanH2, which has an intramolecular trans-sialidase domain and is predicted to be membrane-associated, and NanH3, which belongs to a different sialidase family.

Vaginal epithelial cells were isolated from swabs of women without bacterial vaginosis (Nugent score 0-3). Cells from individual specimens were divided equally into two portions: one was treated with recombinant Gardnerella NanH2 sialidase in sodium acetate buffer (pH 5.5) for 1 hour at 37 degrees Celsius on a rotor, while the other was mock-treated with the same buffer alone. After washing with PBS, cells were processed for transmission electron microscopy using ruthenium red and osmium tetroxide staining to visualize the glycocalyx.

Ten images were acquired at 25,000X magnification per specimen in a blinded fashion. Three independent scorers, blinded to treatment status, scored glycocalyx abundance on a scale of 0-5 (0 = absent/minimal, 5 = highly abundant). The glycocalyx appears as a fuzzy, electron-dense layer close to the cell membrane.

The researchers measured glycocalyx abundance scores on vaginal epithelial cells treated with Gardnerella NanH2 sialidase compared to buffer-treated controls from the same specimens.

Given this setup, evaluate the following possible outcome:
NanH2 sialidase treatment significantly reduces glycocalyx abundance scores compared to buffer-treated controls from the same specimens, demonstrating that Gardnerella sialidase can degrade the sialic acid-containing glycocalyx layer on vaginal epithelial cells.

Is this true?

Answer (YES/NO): YES